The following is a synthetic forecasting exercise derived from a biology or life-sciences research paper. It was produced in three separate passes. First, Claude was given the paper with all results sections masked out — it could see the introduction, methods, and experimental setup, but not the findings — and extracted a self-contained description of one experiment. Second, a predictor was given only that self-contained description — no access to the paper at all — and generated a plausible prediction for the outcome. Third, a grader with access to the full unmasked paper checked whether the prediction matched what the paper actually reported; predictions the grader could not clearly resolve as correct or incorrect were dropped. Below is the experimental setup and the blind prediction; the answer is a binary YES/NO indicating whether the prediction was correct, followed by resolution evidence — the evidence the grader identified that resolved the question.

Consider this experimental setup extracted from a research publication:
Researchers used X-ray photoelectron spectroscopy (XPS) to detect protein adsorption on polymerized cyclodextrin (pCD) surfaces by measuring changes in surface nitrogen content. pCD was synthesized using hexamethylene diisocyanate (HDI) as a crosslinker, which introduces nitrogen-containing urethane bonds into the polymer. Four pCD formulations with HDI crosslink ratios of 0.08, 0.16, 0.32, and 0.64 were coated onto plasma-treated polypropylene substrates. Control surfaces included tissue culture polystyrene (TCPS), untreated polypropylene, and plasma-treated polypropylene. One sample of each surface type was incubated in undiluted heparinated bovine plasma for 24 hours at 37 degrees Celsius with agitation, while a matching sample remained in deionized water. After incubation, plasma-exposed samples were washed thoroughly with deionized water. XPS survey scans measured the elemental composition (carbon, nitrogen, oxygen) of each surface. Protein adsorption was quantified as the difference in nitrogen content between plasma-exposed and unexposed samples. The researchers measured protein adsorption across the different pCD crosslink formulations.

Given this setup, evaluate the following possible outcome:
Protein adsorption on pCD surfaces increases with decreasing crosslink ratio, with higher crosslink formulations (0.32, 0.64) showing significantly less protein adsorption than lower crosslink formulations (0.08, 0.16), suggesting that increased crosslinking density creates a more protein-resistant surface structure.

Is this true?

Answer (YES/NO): NO